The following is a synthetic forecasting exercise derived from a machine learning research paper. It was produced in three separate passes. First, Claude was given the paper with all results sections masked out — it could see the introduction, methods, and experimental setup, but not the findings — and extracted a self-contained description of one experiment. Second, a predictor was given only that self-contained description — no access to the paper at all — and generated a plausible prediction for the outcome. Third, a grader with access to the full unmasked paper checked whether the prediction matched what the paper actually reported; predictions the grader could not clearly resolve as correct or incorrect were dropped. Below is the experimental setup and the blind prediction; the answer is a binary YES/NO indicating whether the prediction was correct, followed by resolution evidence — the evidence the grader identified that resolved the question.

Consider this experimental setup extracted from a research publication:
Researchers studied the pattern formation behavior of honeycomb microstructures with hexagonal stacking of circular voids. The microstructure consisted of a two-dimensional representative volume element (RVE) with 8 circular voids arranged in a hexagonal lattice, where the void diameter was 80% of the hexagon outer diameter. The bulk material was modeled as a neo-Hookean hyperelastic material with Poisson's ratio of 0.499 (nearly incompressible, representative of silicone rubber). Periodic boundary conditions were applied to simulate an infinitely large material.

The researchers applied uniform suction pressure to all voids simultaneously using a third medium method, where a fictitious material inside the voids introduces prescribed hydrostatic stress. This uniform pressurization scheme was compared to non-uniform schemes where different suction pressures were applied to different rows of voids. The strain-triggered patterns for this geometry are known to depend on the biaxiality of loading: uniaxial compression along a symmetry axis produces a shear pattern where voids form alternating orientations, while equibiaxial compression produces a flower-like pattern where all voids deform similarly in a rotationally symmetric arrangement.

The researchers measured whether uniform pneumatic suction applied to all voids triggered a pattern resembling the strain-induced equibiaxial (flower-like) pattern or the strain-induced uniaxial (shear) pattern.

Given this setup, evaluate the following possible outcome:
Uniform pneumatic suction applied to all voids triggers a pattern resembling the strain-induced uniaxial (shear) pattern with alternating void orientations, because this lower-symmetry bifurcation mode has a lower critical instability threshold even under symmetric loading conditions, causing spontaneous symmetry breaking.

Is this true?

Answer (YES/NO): YES